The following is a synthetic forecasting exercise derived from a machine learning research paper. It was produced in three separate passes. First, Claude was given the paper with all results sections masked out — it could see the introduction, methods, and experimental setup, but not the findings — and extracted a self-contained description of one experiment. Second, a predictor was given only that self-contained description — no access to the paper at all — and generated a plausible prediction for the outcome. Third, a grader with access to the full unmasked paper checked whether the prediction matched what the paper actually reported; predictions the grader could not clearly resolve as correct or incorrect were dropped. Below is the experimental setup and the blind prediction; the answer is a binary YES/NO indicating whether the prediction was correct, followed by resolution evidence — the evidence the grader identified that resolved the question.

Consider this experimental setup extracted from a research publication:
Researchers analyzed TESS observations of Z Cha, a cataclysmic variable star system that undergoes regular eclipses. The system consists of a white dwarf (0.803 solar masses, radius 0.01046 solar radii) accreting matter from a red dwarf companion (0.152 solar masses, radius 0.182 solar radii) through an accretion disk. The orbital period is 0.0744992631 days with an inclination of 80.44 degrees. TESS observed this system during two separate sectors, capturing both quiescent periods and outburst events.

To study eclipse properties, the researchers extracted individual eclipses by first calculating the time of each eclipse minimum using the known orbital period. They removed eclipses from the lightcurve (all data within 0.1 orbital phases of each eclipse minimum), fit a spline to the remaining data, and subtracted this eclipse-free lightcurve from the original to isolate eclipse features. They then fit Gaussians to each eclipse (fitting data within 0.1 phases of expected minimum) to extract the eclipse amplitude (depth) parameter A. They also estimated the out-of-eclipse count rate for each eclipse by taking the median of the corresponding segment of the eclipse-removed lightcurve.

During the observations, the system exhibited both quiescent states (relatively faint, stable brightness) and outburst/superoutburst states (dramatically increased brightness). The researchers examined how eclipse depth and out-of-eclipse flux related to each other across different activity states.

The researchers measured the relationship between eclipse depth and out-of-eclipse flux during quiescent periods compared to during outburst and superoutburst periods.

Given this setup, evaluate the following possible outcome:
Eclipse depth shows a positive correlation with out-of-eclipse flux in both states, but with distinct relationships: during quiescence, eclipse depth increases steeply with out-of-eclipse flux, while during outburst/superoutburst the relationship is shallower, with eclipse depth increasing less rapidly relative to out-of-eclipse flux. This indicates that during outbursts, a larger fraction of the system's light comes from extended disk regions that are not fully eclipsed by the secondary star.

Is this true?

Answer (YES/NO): YES